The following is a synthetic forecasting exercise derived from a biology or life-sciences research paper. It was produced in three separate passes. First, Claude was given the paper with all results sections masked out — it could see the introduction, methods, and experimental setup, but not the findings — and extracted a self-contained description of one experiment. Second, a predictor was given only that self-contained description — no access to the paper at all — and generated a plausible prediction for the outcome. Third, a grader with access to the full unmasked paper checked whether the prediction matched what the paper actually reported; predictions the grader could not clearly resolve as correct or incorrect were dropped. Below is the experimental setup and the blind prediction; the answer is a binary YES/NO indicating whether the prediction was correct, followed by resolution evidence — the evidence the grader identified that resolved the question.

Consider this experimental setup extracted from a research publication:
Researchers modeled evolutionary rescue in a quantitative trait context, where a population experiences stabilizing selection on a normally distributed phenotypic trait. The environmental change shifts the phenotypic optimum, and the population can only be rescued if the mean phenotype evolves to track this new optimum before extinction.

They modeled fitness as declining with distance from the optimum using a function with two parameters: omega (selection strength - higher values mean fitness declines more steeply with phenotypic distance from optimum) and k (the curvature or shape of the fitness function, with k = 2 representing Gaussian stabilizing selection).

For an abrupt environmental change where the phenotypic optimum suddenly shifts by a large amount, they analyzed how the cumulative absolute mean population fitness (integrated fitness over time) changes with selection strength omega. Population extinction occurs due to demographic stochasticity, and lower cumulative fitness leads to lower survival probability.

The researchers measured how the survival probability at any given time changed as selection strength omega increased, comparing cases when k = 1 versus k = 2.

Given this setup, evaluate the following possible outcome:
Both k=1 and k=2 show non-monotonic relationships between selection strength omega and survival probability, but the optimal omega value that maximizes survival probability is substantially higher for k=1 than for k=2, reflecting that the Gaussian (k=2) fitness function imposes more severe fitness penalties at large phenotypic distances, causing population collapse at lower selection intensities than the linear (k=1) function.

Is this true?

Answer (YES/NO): NO